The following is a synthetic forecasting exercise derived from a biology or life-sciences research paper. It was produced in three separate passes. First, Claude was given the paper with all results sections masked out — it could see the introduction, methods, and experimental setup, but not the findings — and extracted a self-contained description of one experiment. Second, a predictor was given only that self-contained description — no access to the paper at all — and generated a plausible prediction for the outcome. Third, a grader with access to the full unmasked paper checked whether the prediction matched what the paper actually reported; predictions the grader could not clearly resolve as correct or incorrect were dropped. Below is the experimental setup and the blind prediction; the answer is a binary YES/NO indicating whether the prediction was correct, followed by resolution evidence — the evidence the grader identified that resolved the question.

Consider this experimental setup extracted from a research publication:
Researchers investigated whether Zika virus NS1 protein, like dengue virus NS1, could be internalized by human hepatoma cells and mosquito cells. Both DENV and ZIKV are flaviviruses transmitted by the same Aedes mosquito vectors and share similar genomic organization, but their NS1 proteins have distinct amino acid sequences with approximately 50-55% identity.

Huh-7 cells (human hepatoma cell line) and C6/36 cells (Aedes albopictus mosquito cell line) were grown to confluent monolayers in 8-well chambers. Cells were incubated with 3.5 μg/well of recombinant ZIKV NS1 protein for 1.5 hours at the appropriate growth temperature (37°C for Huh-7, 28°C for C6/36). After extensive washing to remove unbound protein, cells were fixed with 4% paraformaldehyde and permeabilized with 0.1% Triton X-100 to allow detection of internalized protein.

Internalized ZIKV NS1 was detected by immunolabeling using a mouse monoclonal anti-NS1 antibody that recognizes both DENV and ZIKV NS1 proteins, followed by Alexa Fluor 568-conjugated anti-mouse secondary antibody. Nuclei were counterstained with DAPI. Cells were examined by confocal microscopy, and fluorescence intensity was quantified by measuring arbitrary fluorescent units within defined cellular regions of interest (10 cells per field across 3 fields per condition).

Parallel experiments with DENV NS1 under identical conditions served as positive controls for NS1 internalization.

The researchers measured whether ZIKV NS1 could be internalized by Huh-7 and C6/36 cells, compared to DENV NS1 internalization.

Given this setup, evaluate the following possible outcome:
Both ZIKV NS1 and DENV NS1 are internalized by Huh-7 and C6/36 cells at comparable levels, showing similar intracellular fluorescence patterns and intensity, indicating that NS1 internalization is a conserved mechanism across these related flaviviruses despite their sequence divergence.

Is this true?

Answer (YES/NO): NO